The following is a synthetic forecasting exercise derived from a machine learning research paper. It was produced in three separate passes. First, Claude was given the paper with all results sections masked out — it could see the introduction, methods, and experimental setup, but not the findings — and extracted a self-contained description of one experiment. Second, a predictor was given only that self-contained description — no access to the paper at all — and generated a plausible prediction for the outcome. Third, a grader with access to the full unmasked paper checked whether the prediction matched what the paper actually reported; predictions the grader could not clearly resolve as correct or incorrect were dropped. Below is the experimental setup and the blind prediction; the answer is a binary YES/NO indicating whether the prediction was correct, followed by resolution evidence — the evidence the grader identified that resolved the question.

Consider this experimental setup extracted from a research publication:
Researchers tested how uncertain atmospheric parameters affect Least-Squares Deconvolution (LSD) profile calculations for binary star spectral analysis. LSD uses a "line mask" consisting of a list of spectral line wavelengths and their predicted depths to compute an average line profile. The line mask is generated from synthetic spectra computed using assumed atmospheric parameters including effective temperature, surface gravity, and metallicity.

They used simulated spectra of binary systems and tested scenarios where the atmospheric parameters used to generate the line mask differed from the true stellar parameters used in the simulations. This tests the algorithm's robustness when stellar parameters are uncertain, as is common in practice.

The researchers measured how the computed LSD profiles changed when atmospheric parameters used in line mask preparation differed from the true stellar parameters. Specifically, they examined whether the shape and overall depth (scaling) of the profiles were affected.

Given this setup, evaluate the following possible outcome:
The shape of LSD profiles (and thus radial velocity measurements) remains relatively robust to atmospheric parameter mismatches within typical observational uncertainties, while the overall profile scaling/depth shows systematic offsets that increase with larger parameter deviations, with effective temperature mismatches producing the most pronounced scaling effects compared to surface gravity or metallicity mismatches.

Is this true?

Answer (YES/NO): NO